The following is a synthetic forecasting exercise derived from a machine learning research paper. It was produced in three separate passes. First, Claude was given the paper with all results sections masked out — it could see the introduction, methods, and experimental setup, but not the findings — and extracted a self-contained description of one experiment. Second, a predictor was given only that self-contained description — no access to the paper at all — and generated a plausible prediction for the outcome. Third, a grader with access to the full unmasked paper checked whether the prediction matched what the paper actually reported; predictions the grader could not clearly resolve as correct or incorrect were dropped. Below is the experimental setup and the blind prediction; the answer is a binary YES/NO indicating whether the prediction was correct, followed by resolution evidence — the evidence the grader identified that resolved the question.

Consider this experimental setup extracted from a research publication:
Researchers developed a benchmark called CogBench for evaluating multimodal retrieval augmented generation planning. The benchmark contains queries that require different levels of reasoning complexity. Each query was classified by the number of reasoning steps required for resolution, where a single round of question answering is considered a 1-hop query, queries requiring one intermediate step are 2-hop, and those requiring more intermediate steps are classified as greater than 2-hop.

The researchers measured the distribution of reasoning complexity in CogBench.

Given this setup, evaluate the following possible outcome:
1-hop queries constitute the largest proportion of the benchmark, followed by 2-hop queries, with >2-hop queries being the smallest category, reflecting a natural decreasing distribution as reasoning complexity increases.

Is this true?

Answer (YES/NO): NO